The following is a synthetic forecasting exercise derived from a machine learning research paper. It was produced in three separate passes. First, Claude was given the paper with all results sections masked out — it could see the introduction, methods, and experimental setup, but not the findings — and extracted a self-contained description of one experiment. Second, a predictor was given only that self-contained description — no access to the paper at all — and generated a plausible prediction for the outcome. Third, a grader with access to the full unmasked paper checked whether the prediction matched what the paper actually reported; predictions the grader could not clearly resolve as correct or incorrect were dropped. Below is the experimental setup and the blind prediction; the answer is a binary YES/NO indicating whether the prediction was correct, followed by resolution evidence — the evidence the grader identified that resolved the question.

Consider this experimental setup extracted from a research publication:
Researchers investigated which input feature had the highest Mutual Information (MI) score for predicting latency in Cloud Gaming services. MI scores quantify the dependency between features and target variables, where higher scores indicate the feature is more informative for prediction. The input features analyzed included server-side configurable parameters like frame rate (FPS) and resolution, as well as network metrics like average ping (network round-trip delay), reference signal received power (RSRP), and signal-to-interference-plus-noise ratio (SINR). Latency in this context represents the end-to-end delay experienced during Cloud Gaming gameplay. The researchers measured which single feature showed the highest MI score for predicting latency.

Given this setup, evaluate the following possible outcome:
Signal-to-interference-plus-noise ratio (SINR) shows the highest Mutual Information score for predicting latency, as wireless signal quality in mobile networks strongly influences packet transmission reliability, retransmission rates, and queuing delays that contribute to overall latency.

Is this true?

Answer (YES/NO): NO